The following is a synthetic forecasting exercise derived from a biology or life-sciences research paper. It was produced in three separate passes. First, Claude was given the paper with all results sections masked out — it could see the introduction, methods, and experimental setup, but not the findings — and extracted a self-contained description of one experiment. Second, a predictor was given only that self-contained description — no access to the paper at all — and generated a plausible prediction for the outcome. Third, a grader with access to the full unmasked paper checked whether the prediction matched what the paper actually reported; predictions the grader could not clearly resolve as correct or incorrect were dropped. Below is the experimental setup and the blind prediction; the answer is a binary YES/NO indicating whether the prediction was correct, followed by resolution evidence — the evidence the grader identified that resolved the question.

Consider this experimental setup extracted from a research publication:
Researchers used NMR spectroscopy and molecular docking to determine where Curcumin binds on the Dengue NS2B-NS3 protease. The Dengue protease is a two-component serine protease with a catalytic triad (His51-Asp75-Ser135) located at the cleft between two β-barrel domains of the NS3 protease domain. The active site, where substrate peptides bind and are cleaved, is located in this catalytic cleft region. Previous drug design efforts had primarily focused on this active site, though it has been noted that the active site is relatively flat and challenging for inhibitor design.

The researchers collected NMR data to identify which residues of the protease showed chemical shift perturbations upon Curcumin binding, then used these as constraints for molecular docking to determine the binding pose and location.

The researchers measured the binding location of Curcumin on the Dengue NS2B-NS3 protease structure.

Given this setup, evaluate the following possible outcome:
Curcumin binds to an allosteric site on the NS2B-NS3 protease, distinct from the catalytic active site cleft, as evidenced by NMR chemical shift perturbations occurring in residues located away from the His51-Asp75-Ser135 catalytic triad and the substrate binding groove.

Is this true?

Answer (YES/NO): YES